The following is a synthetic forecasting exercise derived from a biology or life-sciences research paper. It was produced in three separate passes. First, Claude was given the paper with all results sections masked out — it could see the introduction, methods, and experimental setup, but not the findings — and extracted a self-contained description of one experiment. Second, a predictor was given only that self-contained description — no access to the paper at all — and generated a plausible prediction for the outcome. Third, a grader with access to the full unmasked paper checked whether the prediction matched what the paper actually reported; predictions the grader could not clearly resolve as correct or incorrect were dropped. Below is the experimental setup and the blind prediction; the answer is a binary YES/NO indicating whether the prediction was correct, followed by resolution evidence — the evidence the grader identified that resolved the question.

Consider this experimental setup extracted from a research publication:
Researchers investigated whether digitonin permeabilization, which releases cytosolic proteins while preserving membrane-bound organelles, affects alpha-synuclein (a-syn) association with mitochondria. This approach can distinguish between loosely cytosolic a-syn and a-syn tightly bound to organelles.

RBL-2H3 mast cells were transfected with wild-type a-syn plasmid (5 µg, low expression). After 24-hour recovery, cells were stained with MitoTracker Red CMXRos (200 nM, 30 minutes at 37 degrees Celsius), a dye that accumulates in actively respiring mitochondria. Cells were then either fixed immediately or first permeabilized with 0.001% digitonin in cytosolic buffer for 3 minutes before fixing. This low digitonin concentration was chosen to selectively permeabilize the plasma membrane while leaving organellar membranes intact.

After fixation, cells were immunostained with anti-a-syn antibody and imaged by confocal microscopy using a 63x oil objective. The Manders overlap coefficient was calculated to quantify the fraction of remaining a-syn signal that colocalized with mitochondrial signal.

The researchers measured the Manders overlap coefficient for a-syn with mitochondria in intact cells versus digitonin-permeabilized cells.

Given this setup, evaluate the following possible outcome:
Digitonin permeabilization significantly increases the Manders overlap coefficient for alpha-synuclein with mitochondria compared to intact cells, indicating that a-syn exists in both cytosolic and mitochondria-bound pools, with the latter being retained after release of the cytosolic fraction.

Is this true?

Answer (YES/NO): YES